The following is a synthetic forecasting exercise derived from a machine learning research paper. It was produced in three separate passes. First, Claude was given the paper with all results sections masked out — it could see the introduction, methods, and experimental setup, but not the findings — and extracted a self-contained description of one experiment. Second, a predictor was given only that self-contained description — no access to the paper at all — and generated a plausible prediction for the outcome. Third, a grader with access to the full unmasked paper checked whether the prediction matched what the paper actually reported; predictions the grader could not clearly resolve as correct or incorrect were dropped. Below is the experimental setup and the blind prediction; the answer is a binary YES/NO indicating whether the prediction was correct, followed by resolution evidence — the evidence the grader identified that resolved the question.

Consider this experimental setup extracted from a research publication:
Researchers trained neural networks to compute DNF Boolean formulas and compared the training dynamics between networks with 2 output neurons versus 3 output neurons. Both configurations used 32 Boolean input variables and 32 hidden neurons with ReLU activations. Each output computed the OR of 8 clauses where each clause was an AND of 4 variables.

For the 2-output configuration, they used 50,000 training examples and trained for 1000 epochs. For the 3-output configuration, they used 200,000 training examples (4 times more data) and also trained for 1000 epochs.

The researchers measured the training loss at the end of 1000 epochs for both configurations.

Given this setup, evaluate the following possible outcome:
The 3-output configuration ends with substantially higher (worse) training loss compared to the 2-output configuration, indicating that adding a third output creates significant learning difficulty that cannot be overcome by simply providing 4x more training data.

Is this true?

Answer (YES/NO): NO